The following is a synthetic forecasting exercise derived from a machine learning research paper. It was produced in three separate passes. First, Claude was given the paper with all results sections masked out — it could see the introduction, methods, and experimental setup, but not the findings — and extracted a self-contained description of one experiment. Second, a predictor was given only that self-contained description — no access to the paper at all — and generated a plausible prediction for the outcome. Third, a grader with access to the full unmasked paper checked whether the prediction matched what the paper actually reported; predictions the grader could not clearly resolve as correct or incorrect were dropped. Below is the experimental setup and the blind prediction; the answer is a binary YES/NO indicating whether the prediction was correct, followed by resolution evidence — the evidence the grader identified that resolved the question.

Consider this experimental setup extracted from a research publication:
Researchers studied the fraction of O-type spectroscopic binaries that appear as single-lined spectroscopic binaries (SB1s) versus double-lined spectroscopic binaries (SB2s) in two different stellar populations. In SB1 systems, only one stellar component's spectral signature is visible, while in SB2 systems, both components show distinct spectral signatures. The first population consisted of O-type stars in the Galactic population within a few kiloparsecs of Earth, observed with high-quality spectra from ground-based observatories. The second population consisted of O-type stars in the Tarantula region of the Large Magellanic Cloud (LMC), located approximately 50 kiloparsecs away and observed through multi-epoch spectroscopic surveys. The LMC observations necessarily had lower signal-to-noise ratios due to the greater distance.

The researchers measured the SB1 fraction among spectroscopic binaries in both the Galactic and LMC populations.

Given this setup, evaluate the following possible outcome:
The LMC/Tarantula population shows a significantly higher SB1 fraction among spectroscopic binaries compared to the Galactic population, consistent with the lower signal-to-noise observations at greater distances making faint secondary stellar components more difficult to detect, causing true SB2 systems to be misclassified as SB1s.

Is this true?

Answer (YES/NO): YES